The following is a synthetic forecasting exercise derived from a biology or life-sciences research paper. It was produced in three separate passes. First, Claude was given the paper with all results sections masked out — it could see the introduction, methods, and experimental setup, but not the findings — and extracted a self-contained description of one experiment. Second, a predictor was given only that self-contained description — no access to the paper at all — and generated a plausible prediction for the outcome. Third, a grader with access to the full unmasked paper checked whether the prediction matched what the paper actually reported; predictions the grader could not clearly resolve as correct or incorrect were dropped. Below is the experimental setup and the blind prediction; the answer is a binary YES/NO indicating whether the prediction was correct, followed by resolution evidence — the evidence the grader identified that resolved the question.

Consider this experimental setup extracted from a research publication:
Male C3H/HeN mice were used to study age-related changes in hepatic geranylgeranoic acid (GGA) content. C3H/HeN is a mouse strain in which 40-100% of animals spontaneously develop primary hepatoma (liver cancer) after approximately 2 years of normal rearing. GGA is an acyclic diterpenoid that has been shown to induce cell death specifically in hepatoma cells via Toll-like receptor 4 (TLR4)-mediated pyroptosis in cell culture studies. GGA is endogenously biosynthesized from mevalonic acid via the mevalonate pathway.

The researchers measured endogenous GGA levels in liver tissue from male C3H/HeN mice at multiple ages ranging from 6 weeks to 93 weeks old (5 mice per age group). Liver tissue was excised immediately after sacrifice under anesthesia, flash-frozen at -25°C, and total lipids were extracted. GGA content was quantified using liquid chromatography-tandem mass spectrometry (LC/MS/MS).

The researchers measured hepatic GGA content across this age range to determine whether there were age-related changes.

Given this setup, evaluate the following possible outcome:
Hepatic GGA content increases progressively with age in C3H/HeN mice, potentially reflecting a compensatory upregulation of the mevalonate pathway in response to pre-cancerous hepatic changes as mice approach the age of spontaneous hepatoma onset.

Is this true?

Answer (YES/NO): NO